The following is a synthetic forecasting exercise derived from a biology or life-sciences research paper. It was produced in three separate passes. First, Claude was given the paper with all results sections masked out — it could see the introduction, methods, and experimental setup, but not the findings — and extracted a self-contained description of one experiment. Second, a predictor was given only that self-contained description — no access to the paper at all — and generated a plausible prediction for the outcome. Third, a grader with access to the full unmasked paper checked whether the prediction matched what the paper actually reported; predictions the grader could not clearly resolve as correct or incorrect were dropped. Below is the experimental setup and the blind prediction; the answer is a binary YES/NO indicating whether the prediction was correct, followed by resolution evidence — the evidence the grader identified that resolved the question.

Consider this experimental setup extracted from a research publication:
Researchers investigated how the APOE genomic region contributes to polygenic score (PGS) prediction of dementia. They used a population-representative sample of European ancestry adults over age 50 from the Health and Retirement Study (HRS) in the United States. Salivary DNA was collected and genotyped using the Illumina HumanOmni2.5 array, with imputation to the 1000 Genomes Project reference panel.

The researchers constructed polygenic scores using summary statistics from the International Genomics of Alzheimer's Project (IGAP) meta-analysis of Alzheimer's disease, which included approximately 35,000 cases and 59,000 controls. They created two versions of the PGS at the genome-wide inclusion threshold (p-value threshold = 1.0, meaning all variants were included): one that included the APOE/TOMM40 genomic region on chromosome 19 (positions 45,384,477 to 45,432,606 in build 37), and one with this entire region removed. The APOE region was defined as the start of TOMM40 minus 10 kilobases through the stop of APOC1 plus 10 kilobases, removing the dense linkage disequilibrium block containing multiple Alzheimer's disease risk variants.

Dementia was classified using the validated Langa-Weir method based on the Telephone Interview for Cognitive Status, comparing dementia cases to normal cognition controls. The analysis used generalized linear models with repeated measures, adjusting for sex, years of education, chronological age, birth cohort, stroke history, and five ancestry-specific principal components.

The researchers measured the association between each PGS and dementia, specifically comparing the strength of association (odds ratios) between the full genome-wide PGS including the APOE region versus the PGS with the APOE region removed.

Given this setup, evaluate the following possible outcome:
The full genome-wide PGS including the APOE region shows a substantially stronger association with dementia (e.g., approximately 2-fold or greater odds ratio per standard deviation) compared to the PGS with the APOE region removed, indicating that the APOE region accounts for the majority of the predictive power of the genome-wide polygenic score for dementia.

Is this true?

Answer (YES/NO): NO